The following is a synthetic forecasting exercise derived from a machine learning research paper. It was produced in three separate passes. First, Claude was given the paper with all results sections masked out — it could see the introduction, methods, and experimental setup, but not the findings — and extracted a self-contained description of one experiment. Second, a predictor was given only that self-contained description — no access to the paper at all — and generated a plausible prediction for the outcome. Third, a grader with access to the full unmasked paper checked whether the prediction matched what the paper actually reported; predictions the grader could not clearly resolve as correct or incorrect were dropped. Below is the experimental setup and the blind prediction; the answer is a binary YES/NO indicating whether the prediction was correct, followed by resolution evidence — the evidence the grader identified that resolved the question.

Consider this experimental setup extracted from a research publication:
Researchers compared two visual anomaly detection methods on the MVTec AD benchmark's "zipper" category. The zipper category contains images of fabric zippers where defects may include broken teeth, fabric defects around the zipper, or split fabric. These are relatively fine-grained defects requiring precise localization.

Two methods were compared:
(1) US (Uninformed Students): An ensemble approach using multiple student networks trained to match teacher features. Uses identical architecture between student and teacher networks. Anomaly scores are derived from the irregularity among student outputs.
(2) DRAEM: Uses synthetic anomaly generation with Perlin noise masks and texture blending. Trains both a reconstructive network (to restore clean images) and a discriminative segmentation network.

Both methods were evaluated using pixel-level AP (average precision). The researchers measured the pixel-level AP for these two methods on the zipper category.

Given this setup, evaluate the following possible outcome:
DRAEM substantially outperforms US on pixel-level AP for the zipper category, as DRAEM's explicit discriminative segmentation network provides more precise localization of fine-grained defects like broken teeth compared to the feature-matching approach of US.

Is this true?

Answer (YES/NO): YES